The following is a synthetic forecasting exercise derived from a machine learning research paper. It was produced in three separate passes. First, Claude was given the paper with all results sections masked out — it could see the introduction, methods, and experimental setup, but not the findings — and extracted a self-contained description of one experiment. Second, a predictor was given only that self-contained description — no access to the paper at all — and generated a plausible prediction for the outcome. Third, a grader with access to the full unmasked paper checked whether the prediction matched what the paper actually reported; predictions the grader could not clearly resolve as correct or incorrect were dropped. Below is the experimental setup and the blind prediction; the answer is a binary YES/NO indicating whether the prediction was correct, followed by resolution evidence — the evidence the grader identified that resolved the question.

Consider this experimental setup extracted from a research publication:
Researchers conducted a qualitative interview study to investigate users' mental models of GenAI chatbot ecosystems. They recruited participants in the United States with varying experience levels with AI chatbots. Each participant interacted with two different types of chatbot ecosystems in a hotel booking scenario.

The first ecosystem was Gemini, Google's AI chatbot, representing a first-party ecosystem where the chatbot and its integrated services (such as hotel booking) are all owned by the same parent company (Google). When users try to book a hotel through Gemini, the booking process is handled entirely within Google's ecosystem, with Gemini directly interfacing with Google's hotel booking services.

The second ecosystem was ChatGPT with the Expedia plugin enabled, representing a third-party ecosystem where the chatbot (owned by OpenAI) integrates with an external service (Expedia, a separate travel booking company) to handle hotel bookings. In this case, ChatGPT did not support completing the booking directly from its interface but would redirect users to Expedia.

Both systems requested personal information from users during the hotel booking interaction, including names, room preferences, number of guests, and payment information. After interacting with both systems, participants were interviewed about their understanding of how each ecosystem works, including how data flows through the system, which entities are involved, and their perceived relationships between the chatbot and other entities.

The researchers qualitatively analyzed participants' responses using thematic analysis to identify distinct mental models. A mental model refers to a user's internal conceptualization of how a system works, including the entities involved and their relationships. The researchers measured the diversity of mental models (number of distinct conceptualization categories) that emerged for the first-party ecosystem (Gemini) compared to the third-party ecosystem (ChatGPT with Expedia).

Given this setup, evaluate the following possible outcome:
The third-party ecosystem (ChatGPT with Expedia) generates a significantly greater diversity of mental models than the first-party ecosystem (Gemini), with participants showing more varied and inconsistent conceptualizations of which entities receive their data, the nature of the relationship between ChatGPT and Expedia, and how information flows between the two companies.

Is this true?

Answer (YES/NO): NO